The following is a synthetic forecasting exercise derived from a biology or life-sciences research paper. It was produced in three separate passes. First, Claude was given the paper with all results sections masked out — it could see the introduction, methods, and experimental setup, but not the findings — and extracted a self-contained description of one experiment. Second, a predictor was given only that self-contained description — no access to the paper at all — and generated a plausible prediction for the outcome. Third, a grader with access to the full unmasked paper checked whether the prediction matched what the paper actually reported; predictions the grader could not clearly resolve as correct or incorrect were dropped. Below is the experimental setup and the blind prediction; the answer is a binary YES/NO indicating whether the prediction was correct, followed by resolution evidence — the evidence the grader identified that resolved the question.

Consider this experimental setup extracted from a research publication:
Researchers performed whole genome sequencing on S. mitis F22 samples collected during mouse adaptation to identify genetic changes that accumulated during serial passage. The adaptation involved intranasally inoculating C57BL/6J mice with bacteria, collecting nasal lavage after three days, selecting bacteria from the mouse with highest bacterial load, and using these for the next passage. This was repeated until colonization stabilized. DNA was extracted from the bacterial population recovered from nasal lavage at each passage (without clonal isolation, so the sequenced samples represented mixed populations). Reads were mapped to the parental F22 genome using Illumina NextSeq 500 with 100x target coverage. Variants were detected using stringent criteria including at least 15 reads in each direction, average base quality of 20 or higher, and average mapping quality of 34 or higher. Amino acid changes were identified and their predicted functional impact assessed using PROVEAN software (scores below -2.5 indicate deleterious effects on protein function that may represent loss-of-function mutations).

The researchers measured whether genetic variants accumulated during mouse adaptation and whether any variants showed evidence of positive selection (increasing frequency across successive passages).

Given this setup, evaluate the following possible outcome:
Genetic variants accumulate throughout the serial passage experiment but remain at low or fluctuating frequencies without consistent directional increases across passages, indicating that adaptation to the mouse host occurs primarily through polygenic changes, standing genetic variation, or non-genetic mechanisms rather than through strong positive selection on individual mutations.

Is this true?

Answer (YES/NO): NO